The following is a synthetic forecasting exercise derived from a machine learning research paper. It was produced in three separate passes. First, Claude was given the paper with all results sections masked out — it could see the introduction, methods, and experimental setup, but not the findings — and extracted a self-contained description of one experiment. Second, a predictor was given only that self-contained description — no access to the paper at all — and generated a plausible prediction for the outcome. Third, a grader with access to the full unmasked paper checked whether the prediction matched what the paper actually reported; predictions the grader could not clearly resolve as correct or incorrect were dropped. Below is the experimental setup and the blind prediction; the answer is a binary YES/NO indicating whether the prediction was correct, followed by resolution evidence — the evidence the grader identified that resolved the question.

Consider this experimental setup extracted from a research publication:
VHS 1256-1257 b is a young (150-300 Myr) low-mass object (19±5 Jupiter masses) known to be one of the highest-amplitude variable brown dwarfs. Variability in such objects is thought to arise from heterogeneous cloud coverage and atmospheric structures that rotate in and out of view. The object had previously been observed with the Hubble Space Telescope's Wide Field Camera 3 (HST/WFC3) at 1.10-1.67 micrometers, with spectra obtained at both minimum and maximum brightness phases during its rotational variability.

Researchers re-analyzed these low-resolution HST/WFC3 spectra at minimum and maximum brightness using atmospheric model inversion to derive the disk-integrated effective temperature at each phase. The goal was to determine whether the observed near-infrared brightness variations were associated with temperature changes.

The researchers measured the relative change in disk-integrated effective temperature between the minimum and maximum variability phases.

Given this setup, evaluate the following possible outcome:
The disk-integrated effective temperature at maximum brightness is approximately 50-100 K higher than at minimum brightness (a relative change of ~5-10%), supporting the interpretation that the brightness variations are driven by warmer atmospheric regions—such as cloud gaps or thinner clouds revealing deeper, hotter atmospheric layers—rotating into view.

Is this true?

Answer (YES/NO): NO